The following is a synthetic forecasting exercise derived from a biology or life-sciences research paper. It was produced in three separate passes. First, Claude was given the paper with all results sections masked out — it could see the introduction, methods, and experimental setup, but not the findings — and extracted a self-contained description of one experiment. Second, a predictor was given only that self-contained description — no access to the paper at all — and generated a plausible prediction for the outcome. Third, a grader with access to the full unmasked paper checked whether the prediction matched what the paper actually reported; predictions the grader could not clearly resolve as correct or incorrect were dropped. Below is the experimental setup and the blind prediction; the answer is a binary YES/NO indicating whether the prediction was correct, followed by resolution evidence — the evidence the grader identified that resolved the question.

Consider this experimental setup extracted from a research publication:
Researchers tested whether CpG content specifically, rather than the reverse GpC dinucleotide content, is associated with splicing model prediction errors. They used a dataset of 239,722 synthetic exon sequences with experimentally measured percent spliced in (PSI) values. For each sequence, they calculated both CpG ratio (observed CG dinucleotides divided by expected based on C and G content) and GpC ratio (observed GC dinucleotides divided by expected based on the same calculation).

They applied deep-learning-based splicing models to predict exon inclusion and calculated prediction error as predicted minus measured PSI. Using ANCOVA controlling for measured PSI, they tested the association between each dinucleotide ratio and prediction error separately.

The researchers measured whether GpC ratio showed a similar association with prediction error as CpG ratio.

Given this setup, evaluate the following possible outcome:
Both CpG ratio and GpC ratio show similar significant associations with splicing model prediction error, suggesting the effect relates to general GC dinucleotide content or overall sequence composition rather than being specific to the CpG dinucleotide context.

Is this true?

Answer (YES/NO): NO